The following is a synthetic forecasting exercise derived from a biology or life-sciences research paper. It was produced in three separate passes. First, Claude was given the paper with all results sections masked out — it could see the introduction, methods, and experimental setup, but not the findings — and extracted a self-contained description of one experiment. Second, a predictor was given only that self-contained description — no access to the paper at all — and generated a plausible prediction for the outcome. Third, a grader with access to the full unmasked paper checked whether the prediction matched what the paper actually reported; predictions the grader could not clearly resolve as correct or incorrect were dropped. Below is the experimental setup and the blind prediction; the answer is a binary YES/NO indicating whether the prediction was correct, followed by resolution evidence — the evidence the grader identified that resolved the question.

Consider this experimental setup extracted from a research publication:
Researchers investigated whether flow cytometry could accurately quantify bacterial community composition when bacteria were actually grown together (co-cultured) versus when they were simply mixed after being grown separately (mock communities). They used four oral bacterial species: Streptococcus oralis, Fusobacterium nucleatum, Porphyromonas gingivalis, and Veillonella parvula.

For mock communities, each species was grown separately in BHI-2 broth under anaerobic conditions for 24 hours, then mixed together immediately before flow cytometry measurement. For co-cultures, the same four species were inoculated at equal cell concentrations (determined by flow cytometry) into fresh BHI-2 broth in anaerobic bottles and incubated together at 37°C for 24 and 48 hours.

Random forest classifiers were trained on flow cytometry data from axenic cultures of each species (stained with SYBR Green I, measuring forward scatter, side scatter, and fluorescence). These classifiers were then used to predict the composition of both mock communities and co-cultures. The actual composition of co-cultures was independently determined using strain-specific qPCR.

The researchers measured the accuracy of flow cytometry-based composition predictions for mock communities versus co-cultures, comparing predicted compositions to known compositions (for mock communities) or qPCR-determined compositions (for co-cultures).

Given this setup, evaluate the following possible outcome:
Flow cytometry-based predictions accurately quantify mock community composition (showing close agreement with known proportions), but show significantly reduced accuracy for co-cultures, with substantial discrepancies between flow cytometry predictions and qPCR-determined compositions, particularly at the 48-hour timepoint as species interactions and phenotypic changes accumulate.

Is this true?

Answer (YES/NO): NO